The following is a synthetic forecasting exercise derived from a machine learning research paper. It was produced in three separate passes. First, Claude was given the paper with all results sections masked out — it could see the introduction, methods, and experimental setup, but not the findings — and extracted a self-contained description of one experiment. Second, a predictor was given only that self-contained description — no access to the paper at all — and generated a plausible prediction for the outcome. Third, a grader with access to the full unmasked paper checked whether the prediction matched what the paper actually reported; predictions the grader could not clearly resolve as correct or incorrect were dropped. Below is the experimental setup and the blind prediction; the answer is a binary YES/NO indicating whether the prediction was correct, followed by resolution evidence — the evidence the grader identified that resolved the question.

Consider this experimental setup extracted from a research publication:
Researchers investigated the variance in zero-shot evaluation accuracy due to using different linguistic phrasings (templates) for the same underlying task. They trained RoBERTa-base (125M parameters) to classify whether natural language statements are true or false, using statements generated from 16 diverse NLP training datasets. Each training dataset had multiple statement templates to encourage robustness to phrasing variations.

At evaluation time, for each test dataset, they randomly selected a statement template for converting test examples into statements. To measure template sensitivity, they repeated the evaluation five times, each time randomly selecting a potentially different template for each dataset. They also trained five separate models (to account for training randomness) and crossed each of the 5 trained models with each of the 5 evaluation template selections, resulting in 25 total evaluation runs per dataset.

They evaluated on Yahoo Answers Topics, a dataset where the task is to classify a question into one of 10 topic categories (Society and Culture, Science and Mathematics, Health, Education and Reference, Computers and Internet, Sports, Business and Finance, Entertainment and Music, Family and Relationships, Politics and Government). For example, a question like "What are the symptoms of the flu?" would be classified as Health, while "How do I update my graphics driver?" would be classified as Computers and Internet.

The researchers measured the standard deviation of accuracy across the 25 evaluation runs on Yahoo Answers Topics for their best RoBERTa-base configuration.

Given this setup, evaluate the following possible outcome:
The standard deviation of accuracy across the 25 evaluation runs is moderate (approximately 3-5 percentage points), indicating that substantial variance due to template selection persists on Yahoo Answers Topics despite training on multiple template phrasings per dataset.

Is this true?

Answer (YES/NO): YES